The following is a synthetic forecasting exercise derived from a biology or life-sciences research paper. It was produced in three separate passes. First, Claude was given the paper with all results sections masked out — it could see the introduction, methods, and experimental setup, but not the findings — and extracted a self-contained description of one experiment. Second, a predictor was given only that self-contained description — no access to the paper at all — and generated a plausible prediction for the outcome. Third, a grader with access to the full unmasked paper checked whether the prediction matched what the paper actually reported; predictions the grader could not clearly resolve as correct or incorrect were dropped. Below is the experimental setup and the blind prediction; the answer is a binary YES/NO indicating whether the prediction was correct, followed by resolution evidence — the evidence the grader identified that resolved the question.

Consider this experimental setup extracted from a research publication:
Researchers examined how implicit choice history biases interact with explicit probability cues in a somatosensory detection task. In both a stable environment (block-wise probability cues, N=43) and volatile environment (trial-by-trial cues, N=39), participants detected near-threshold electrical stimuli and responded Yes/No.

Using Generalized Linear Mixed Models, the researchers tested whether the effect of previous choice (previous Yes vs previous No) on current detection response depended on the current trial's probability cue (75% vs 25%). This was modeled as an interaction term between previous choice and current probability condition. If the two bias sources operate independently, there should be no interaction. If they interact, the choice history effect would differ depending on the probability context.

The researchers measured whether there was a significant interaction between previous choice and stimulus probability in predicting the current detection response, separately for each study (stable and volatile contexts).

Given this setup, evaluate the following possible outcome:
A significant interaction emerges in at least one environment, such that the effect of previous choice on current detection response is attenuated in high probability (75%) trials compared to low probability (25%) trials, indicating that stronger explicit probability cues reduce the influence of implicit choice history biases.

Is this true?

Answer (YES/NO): NO